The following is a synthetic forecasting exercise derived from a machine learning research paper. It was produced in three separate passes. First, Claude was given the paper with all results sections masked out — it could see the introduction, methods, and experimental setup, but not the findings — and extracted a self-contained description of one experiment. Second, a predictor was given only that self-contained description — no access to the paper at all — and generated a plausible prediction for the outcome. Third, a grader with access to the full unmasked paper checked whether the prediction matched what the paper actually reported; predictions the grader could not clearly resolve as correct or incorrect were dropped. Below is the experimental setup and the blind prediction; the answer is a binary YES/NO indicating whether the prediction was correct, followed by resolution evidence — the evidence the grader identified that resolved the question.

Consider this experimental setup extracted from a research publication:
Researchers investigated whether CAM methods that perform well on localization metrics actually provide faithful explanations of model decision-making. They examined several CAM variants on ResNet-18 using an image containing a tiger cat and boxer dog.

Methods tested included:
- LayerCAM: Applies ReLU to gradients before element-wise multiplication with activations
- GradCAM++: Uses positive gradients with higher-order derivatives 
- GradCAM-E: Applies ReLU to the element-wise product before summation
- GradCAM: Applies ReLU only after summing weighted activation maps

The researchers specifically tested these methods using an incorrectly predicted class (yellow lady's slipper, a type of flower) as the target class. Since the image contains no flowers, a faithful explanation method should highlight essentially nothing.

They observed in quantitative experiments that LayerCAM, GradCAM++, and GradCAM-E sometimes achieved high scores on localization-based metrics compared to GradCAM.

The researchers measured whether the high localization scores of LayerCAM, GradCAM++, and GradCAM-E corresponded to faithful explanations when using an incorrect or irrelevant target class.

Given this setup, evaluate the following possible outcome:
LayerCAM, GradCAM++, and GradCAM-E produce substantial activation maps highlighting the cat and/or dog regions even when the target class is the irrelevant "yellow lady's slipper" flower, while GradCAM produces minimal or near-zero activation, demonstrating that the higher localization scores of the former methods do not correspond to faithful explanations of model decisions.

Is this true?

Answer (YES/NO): YES